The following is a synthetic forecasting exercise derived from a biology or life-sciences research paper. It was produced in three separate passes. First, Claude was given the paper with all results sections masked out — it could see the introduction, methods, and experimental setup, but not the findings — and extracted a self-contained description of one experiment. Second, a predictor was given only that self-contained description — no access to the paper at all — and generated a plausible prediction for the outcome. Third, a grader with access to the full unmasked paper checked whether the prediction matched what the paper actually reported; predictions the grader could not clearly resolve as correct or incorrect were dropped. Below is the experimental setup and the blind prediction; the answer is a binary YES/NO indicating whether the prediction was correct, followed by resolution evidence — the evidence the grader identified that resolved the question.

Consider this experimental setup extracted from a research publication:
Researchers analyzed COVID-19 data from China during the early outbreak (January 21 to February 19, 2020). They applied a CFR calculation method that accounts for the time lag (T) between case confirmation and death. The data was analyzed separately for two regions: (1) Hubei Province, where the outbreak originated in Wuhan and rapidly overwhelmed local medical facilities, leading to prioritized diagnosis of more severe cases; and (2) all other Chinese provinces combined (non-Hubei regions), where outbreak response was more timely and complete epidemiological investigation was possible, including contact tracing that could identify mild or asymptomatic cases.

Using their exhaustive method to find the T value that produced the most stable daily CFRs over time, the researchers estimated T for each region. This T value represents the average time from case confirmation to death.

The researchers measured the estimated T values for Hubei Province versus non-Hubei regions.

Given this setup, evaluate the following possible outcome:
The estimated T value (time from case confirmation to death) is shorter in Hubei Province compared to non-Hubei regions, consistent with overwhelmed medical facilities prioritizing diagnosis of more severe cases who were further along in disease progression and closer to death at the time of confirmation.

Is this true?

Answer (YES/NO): YES